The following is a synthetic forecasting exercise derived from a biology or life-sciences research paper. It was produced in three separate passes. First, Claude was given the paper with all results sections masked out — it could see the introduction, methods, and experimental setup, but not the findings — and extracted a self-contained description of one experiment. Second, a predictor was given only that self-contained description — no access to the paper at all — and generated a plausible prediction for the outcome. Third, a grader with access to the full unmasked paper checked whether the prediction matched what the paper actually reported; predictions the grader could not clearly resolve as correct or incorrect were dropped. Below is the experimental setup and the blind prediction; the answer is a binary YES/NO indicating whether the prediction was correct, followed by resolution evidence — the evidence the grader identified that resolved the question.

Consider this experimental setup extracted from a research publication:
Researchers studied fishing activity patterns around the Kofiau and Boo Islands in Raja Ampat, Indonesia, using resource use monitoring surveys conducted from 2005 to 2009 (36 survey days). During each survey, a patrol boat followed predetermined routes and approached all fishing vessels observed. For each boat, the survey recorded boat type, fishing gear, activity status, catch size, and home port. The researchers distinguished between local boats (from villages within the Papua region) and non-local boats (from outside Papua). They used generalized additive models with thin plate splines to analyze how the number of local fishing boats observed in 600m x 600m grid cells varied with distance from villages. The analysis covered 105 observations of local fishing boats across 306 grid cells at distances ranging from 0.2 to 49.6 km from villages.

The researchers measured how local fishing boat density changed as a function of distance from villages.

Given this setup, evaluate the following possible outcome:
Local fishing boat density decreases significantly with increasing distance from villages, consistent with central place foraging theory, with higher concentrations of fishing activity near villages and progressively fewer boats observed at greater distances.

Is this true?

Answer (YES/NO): YES